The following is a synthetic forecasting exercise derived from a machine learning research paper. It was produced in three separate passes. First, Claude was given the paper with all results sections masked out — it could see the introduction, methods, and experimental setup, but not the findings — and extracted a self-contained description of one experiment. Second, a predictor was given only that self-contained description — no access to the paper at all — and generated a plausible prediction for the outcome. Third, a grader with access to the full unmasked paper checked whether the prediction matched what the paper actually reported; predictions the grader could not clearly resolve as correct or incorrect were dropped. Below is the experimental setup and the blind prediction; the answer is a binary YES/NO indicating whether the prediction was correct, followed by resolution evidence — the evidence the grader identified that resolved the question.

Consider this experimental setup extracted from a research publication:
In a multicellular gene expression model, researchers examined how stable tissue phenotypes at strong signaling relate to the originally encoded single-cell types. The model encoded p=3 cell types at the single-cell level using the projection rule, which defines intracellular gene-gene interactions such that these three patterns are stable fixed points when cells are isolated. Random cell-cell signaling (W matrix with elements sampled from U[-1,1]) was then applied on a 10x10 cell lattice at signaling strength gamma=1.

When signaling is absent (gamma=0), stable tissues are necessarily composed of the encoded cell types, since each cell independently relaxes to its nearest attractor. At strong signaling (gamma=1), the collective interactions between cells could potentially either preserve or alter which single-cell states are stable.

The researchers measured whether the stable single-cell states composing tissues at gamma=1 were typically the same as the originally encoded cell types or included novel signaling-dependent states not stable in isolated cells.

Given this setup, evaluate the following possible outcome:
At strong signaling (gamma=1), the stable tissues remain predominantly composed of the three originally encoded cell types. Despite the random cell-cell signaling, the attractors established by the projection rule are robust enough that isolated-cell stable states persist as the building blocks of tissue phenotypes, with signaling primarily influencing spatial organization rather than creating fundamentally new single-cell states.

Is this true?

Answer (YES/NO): NO